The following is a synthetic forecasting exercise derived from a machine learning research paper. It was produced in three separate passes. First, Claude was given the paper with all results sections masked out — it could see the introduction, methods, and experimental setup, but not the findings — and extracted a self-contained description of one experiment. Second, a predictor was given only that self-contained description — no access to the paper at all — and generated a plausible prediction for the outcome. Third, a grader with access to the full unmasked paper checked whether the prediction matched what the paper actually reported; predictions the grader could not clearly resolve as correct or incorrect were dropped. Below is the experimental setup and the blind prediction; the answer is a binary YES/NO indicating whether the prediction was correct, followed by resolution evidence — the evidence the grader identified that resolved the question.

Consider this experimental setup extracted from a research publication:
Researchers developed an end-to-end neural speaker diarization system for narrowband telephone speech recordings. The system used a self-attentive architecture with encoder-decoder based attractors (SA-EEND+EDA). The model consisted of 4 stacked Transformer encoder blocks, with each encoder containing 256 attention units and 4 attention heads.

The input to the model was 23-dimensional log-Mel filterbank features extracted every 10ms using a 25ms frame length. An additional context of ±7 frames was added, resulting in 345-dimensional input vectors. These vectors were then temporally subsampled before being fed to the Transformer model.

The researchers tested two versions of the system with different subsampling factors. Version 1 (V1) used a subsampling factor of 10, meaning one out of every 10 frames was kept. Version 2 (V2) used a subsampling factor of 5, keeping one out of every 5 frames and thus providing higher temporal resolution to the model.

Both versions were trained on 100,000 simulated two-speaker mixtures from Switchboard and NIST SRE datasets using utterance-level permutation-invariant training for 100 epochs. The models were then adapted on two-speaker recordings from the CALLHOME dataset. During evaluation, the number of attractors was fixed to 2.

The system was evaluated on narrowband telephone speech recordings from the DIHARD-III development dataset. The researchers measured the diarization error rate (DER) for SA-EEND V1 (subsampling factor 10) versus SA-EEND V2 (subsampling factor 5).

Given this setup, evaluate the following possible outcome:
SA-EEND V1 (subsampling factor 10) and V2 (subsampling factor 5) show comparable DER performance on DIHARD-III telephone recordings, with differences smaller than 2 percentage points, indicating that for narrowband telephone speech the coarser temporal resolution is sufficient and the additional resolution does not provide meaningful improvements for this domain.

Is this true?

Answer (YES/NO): YES